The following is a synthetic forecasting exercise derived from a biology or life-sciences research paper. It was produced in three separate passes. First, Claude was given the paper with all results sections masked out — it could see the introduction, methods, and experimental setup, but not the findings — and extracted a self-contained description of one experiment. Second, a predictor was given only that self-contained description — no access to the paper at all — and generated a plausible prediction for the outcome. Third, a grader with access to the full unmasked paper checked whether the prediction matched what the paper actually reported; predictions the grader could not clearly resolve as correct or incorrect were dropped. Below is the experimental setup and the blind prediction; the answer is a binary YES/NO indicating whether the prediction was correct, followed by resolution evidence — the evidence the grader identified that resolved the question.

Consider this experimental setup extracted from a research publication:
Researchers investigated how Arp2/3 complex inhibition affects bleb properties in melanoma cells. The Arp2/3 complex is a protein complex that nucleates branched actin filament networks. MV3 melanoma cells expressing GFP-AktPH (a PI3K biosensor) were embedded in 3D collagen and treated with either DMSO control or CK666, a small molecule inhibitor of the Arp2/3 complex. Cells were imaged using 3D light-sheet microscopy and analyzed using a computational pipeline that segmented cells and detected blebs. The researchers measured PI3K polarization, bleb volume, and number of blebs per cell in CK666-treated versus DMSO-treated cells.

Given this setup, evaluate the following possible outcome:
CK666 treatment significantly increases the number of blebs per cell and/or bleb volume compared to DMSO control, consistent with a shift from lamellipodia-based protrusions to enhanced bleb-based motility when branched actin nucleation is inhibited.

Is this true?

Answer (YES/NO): NO